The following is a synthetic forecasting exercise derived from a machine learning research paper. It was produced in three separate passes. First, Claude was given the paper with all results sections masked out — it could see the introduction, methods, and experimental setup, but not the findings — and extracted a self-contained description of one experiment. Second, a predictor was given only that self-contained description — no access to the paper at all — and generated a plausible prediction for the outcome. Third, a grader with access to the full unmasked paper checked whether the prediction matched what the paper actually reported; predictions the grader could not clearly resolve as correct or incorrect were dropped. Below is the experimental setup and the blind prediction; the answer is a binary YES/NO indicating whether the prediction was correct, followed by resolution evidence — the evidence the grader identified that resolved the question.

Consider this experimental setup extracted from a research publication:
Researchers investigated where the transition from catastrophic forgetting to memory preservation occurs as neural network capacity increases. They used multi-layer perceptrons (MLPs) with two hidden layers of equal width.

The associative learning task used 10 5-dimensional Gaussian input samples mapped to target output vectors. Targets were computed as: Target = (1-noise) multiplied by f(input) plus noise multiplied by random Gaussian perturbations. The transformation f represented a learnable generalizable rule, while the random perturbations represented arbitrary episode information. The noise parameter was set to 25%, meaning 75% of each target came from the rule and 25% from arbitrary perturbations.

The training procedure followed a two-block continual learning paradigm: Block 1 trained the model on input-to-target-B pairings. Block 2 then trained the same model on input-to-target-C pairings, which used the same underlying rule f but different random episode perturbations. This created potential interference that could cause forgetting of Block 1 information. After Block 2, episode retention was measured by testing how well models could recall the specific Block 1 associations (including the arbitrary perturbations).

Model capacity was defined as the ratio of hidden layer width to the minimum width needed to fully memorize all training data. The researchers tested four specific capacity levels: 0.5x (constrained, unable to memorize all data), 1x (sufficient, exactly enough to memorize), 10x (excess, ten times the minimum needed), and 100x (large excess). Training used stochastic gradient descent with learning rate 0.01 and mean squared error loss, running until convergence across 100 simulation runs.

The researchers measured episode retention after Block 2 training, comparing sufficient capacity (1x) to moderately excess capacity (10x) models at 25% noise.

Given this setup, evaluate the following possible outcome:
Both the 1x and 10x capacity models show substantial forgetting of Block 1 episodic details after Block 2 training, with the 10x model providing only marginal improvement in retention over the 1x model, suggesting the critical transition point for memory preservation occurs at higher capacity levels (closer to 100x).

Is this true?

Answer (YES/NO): NO